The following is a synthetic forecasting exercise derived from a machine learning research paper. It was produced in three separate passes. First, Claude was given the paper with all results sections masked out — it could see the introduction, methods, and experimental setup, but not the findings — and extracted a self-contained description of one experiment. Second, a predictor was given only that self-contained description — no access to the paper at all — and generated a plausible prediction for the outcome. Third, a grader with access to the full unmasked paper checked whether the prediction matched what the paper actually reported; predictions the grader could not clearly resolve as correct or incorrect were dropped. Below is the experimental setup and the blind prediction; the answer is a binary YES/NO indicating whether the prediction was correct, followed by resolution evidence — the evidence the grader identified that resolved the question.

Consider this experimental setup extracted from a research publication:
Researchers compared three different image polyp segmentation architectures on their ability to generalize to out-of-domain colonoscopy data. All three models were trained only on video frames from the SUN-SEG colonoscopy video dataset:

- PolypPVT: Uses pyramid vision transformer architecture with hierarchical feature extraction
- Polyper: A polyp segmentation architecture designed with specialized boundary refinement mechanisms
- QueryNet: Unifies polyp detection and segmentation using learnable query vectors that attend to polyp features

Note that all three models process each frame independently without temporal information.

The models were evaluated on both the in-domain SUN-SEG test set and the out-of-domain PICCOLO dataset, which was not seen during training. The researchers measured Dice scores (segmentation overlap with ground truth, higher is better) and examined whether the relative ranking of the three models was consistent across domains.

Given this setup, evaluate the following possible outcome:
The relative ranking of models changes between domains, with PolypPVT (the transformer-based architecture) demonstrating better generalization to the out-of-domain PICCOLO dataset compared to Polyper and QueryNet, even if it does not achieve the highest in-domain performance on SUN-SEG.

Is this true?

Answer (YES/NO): NO